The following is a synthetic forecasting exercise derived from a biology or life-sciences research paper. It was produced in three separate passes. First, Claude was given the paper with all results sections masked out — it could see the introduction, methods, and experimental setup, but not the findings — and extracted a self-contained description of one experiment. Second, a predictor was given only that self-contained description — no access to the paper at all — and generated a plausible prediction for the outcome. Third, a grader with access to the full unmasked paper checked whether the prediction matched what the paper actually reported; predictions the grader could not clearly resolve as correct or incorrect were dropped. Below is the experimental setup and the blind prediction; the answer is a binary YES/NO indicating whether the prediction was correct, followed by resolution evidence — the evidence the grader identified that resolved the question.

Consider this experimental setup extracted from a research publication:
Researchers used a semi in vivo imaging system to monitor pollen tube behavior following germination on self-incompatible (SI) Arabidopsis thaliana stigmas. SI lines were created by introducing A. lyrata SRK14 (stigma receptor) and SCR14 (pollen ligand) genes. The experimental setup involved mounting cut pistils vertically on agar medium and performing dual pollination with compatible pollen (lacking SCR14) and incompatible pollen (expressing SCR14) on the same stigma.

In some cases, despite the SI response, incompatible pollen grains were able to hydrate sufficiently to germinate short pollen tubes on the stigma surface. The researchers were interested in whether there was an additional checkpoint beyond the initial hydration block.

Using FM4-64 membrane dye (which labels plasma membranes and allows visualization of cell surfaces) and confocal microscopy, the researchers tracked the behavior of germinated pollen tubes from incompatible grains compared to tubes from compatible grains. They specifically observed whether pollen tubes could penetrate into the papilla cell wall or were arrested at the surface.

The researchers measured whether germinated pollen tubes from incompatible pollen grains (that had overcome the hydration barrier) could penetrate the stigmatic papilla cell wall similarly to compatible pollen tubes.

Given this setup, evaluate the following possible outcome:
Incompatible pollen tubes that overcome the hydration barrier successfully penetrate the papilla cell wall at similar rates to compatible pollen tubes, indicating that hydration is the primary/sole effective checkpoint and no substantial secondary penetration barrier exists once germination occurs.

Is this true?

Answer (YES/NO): NO